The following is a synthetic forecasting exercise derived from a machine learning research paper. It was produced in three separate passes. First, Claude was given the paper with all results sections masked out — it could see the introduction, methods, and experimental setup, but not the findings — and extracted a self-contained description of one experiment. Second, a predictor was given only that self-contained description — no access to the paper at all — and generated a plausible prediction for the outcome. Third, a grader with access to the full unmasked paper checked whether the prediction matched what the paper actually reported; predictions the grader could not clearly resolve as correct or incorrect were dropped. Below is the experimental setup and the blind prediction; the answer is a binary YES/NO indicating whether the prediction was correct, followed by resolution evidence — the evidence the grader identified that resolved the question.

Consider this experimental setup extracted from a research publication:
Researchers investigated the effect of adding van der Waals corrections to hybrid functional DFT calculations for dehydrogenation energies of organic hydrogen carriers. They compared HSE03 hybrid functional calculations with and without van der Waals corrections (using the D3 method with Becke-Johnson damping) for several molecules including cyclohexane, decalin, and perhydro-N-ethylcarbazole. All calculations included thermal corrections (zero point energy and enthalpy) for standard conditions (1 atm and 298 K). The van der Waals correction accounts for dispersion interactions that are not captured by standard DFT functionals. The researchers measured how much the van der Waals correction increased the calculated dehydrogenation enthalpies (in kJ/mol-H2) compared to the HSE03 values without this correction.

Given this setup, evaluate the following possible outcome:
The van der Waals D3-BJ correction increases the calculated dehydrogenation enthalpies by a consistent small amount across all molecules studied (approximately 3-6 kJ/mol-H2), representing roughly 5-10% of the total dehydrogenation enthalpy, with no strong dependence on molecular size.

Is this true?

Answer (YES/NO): YES